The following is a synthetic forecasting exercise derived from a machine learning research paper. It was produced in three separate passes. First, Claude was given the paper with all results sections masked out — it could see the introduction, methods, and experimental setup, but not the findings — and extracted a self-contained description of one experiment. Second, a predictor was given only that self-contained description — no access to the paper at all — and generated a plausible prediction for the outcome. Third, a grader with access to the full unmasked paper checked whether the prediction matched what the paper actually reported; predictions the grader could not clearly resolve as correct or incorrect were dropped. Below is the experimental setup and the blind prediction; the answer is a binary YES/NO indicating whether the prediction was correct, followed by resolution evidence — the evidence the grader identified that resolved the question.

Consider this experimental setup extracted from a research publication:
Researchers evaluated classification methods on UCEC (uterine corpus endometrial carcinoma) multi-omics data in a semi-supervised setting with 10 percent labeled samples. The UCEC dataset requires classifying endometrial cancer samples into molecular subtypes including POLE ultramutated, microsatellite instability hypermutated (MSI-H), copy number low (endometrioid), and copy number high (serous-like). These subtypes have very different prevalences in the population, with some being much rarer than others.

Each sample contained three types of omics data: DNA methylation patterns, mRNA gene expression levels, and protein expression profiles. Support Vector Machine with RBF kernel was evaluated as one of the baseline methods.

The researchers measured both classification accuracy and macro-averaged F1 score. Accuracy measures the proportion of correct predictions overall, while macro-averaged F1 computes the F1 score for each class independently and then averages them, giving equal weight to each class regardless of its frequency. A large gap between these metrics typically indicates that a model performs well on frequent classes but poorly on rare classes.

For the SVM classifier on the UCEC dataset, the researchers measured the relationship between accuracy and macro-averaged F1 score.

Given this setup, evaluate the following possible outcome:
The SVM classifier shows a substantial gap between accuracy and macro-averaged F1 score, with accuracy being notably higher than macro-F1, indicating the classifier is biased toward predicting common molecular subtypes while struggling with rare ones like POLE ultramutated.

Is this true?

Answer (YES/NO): YES